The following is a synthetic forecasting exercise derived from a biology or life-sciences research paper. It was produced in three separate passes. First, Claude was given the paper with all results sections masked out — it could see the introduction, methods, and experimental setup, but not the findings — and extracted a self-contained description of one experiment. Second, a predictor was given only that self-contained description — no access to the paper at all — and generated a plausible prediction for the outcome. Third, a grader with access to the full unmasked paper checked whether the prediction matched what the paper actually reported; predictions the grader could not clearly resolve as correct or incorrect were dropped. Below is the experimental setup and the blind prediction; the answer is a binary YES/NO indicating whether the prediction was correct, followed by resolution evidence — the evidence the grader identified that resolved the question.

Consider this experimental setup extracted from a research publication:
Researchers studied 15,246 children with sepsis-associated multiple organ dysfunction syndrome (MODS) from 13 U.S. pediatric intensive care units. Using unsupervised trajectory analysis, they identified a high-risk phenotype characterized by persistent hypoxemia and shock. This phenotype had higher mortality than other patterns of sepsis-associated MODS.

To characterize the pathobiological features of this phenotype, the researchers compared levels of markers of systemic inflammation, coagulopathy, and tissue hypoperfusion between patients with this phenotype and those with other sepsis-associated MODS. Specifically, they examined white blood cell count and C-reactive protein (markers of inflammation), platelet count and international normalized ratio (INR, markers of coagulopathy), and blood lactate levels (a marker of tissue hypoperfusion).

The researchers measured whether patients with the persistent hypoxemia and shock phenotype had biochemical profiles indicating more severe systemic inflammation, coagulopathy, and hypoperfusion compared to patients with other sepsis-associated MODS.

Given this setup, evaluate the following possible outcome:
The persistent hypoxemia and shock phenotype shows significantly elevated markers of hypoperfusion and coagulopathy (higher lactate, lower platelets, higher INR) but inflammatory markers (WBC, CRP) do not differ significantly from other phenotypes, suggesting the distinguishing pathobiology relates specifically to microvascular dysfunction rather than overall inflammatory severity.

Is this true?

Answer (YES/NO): NO